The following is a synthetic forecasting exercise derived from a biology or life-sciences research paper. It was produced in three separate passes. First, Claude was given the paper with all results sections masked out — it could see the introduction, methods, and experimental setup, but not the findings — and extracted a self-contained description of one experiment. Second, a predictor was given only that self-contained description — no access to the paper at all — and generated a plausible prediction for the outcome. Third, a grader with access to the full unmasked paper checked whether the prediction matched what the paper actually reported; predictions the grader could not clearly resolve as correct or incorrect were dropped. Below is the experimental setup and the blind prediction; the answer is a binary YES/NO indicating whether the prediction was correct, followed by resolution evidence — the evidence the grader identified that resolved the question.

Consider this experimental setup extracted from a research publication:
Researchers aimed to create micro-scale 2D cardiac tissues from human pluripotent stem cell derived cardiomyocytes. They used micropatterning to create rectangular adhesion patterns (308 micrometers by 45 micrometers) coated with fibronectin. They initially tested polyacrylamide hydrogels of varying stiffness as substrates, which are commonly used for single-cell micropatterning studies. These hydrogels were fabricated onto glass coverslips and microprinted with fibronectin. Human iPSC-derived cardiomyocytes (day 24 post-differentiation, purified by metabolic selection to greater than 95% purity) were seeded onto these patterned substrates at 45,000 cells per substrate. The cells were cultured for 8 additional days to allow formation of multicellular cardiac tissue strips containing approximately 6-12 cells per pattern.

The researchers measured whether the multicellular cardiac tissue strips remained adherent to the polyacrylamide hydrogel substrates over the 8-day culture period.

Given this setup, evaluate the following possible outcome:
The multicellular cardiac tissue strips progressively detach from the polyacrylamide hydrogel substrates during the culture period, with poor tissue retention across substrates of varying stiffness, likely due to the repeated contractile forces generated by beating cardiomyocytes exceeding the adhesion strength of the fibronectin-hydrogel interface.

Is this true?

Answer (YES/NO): YES